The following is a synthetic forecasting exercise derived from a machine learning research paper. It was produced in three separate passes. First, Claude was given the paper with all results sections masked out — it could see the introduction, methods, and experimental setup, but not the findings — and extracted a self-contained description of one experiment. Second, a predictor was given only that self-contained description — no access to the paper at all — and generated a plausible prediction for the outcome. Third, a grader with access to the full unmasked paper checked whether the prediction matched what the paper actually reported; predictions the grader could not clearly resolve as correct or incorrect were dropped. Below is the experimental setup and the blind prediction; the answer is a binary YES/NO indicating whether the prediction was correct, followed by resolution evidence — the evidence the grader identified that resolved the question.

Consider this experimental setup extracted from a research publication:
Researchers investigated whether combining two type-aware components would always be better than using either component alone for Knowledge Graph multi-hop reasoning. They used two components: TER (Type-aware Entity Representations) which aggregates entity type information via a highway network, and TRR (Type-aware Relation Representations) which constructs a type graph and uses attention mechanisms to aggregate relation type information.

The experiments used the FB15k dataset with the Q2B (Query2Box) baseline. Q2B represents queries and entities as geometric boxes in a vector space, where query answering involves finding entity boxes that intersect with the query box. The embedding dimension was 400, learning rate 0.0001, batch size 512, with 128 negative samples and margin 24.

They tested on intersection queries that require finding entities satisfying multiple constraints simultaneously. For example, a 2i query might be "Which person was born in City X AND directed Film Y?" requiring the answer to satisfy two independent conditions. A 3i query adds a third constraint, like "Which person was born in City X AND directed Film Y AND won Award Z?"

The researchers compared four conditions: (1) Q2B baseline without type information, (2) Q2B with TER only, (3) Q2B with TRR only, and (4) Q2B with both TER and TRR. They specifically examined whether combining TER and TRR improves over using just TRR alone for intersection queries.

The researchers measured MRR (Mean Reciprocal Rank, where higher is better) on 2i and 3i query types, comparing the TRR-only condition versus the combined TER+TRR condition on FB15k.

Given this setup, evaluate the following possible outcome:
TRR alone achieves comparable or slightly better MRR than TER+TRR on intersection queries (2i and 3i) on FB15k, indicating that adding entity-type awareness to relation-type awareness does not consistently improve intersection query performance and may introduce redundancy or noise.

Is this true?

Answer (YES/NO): NO